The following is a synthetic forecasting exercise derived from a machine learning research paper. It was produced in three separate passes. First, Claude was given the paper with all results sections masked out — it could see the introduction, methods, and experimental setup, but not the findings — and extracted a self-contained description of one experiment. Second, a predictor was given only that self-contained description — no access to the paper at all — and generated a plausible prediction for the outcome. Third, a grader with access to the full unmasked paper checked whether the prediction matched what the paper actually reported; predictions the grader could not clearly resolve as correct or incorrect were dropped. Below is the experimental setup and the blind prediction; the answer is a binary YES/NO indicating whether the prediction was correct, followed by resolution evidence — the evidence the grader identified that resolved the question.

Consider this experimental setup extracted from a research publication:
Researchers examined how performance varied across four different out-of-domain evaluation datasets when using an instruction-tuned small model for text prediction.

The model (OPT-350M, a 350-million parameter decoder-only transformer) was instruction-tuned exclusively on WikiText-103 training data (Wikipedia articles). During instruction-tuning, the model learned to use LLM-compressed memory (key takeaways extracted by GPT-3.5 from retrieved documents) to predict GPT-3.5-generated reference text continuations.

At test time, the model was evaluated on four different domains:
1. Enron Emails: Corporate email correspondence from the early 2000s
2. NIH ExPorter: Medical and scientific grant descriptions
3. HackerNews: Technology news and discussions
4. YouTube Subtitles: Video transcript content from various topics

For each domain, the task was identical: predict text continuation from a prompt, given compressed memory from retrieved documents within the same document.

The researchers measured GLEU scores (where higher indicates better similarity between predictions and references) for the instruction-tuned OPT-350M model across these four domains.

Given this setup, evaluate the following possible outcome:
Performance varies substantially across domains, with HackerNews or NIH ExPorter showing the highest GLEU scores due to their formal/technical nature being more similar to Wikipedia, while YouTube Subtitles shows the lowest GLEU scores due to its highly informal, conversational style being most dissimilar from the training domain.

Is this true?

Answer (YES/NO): NO